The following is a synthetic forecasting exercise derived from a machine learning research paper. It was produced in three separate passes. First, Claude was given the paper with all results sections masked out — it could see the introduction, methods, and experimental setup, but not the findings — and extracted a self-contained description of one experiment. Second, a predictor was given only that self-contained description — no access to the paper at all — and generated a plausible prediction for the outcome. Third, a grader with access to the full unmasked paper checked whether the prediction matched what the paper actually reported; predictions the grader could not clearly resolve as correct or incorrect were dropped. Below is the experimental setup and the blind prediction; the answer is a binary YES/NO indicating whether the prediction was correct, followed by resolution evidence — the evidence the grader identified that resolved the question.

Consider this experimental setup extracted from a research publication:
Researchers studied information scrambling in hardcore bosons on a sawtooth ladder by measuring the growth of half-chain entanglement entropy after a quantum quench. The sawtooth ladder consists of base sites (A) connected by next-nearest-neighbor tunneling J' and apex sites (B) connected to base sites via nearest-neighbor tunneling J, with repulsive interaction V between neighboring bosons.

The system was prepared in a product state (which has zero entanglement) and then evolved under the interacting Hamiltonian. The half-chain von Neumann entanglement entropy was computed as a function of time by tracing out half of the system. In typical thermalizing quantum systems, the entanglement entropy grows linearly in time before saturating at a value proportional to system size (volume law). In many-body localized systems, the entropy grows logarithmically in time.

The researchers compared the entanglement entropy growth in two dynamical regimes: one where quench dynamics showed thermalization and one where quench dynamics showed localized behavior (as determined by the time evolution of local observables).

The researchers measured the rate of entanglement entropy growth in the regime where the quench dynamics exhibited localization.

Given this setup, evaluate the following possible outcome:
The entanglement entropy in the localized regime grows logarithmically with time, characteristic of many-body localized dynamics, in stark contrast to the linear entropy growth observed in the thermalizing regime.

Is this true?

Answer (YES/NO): NO